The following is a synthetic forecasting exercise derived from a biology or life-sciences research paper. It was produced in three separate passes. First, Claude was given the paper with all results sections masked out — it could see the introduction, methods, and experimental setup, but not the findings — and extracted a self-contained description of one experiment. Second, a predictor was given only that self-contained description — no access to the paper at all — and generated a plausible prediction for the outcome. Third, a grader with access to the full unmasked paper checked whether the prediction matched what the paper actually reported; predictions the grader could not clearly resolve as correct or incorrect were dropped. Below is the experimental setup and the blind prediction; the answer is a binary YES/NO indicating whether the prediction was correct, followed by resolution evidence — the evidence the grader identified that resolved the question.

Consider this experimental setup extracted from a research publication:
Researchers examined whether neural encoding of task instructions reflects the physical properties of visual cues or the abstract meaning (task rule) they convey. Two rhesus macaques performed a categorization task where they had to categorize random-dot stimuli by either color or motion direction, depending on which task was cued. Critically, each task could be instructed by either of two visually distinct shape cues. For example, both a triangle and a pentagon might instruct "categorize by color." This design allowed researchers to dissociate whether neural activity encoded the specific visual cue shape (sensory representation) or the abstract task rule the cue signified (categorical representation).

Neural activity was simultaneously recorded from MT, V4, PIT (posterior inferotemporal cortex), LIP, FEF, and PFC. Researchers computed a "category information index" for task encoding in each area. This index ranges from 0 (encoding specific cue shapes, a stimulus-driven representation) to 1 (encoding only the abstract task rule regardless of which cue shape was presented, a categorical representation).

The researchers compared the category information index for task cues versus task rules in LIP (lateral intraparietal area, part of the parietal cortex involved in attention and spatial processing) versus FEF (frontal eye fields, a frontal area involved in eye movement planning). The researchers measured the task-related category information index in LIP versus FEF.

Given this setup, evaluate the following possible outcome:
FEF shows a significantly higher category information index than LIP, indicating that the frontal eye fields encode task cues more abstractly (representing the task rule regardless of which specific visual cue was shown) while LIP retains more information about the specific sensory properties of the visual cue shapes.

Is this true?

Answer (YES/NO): NO